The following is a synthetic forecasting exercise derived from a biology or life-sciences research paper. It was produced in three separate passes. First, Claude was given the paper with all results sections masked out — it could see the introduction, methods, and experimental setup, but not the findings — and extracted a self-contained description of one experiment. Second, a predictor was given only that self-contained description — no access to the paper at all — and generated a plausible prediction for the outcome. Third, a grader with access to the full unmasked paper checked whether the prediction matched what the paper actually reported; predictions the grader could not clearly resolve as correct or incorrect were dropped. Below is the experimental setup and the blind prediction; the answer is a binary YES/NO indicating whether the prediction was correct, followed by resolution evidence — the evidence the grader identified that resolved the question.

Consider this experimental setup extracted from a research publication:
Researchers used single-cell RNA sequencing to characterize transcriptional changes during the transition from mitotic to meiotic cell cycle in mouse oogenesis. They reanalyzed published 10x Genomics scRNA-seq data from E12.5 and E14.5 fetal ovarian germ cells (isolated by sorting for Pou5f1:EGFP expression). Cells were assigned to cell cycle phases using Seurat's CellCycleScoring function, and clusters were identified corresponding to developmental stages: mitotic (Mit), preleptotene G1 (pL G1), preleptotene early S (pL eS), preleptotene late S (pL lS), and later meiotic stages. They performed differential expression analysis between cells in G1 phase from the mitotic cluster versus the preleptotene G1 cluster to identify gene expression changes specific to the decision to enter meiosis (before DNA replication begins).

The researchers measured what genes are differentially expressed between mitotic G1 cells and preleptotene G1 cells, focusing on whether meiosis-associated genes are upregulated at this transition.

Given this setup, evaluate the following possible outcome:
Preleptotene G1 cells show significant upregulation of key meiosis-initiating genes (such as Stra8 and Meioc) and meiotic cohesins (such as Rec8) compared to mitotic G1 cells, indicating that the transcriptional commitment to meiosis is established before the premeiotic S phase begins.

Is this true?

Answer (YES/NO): NO